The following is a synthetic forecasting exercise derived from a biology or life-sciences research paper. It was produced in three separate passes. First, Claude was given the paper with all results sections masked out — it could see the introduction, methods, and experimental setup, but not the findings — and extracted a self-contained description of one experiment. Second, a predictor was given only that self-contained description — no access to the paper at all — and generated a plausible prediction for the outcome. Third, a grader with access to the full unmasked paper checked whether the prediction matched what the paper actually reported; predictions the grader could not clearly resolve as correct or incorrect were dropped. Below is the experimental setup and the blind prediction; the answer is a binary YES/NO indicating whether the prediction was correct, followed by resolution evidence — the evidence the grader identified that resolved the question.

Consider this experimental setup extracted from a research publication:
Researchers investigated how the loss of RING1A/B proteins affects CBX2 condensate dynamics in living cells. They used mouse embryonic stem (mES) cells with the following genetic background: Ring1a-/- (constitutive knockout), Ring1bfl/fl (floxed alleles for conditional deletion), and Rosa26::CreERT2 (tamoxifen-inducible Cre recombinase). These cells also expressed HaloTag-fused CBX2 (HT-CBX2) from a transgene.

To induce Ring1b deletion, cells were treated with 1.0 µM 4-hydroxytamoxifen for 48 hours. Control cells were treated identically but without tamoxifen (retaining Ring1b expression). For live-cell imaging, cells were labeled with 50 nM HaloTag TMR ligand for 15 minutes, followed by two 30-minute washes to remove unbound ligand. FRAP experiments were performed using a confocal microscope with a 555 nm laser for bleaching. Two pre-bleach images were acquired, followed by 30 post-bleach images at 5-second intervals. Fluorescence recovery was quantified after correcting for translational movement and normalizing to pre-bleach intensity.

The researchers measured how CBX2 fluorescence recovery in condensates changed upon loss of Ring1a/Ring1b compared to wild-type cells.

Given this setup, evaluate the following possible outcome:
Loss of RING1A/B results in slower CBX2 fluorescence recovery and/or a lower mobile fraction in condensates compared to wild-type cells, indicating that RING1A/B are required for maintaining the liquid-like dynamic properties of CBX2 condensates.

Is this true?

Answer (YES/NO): YES